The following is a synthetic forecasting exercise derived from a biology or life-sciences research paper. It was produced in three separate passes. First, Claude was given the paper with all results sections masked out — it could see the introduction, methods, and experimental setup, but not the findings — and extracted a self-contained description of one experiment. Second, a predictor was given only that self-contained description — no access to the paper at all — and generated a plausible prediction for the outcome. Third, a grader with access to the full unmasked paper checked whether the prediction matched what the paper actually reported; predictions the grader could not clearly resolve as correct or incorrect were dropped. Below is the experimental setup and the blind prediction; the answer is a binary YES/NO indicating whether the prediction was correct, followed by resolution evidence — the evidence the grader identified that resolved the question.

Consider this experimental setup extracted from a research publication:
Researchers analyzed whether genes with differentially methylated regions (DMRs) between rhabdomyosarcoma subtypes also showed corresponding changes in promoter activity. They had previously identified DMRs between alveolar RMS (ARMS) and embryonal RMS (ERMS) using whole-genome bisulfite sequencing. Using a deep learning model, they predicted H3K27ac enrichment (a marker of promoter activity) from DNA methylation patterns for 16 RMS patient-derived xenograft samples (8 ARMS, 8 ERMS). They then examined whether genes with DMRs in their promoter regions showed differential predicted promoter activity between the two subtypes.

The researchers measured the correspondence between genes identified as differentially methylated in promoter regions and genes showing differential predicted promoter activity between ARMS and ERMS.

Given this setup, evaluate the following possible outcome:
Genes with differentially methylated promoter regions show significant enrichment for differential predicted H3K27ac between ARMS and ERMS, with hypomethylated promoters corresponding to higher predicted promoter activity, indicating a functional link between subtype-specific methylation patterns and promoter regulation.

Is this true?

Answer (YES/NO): NO